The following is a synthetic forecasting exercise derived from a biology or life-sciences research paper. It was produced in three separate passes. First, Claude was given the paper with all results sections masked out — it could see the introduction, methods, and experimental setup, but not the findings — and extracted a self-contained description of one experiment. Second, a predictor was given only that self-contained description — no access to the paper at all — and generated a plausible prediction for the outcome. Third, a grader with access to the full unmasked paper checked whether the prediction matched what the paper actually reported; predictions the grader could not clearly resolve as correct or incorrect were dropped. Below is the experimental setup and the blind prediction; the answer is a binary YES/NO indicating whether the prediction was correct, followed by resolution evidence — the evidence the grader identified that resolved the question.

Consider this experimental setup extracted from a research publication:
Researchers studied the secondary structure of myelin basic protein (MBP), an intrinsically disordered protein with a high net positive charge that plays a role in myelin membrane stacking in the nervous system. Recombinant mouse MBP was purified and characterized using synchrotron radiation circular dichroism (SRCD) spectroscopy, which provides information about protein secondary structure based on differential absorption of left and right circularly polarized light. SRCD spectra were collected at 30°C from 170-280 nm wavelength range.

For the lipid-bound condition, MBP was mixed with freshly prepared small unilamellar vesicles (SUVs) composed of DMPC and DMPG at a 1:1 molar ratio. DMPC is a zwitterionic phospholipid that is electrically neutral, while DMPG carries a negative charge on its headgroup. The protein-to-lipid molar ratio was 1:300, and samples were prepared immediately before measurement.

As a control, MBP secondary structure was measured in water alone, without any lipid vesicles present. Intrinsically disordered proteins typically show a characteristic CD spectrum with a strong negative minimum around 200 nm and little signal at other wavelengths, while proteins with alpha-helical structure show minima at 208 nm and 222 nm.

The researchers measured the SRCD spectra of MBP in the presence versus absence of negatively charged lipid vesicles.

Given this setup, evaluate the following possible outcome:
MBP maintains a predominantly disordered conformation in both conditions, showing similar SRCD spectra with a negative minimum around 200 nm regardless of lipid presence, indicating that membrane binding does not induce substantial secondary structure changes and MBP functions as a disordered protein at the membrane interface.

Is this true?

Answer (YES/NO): NO